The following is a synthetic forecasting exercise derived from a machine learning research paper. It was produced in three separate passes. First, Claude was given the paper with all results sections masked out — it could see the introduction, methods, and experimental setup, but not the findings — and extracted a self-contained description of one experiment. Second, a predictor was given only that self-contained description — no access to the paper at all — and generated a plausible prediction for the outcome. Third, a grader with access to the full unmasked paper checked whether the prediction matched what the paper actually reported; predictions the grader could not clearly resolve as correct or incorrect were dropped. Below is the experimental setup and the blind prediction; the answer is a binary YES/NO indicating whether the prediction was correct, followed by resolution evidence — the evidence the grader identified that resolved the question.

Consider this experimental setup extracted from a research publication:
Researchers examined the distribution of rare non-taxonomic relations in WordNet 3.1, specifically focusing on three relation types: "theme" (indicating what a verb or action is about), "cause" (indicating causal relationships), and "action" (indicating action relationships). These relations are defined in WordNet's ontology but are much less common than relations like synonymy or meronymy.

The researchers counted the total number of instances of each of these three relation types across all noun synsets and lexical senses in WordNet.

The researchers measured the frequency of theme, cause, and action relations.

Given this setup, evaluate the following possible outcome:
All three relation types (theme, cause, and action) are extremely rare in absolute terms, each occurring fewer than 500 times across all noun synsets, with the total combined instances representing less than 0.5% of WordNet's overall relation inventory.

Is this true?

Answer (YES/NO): YES